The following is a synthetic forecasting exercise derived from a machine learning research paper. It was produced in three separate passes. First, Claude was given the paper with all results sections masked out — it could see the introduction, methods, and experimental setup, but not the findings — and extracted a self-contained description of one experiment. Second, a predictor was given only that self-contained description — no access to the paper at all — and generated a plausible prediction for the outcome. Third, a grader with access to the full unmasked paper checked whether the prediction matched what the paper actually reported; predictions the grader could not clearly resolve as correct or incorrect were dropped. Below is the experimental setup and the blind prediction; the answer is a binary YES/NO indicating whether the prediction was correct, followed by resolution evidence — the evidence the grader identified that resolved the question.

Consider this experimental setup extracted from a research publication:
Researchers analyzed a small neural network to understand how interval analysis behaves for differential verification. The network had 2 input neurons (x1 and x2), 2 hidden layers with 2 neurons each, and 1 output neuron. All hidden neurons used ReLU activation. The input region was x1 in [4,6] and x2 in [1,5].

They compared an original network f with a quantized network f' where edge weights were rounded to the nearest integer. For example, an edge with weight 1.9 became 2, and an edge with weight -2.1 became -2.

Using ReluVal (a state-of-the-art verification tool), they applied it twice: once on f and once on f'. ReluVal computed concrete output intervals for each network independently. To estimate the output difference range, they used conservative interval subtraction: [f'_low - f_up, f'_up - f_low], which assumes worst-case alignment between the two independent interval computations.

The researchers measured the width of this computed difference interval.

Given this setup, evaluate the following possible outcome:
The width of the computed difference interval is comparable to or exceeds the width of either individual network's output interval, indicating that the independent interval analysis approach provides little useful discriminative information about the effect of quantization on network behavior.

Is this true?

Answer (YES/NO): YES